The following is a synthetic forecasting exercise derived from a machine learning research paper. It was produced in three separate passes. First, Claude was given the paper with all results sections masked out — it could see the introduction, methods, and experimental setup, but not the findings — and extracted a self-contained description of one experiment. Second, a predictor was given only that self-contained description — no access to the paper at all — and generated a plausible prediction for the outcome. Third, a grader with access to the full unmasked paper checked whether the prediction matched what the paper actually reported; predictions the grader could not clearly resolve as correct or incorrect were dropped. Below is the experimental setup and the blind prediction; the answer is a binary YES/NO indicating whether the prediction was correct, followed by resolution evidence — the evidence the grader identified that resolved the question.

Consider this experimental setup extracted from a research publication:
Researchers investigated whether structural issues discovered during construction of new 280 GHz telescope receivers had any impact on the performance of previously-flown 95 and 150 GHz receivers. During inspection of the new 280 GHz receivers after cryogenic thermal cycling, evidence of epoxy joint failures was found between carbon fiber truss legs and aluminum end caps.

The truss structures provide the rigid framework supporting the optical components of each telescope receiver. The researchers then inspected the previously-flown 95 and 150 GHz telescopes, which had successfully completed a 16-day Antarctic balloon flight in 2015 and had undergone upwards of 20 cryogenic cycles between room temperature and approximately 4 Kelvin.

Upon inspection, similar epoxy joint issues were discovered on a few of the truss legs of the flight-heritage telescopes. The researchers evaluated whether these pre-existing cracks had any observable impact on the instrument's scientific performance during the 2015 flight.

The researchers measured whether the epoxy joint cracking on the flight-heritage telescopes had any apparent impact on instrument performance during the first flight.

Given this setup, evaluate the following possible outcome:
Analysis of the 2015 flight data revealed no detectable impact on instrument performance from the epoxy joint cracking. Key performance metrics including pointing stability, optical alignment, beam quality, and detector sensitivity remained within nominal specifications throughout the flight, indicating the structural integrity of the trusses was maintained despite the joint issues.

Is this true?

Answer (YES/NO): NO